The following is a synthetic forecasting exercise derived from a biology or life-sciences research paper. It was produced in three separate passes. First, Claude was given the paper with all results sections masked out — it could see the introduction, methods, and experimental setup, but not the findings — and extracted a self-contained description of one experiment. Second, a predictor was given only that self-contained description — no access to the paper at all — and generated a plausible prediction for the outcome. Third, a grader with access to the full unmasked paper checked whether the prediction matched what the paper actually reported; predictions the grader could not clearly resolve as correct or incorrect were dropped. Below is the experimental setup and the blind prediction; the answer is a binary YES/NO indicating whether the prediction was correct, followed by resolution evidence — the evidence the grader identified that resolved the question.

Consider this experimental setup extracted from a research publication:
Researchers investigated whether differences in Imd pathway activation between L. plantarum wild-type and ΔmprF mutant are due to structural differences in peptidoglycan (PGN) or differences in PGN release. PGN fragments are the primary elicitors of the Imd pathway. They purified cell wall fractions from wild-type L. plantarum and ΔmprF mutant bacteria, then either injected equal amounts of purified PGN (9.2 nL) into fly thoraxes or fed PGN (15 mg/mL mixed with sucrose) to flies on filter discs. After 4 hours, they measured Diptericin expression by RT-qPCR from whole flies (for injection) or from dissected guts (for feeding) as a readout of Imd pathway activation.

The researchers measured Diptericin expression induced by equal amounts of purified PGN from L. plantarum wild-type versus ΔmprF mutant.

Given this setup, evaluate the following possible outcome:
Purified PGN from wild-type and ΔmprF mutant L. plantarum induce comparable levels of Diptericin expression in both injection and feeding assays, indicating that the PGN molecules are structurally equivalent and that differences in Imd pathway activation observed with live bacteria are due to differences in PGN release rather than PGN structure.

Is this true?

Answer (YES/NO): YES